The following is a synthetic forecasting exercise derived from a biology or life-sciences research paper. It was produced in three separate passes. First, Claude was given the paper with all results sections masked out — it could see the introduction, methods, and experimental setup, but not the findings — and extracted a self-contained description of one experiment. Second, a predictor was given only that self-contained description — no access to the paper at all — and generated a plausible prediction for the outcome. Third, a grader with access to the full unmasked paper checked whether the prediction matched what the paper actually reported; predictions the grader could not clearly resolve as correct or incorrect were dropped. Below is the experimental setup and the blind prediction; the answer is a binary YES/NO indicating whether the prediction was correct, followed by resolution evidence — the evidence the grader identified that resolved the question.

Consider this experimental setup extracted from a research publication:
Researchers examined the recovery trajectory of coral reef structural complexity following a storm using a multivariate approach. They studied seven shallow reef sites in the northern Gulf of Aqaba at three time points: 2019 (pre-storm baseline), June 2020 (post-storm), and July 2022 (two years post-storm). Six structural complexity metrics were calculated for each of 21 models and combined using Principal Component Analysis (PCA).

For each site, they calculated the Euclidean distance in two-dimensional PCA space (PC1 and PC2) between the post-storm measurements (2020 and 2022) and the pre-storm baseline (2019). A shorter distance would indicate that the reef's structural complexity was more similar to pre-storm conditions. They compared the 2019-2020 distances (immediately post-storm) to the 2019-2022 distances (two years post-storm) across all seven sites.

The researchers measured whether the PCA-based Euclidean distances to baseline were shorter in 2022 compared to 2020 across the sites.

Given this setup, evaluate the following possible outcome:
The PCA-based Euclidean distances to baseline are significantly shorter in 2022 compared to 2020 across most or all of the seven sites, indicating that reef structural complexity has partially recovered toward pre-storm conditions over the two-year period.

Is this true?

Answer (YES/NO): YES